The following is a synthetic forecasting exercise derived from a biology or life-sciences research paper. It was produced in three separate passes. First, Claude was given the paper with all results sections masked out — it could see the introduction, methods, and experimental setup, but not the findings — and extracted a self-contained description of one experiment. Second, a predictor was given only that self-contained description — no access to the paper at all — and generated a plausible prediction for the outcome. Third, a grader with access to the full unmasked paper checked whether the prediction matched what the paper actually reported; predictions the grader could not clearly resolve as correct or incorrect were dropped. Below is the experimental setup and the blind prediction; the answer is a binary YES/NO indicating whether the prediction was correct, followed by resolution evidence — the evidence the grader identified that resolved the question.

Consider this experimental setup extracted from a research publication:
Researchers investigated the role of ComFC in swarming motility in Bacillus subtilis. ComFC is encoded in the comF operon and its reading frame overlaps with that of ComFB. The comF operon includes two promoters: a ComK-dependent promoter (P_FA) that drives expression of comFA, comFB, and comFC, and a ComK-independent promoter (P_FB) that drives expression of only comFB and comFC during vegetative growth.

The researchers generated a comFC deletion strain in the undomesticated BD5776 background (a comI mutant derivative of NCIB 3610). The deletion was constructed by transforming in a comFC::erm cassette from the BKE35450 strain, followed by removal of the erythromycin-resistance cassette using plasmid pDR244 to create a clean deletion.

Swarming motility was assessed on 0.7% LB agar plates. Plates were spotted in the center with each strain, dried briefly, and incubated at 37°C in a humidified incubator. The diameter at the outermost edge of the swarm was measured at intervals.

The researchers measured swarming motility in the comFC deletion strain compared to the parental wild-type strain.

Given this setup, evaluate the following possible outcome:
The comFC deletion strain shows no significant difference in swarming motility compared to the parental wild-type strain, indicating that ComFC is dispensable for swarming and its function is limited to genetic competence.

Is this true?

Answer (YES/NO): NO